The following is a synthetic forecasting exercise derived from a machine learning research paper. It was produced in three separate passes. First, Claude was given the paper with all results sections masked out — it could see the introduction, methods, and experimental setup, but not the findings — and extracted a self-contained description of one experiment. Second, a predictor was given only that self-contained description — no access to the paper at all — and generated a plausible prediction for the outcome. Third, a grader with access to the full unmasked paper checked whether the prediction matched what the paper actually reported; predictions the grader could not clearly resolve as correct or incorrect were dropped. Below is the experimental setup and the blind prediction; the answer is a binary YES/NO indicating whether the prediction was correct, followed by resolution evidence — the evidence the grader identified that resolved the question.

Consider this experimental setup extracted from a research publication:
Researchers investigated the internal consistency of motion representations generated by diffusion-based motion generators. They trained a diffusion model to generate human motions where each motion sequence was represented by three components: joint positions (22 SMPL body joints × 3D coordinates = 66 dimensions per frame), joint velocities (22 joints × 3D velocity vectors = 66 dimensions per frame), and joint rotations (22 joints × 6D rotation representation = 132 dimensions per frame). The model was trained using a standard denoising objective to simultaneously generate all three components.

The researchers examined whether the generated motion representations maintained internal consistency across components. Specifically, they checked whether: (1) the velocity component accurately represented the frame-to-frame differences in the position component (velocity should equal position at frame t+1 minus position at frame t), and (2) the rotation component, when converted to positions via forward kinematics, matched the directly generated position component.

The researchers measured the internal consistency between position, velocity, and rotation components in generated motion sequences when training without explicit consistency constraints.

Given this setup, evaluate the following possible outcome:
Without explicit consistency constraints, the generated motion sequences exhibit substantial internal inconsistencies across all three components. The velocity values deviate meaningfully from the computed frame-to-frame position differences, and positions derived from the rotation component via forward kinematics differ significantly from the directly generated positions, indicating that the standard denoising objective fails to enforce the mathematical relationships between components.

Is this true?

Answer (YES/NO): YES